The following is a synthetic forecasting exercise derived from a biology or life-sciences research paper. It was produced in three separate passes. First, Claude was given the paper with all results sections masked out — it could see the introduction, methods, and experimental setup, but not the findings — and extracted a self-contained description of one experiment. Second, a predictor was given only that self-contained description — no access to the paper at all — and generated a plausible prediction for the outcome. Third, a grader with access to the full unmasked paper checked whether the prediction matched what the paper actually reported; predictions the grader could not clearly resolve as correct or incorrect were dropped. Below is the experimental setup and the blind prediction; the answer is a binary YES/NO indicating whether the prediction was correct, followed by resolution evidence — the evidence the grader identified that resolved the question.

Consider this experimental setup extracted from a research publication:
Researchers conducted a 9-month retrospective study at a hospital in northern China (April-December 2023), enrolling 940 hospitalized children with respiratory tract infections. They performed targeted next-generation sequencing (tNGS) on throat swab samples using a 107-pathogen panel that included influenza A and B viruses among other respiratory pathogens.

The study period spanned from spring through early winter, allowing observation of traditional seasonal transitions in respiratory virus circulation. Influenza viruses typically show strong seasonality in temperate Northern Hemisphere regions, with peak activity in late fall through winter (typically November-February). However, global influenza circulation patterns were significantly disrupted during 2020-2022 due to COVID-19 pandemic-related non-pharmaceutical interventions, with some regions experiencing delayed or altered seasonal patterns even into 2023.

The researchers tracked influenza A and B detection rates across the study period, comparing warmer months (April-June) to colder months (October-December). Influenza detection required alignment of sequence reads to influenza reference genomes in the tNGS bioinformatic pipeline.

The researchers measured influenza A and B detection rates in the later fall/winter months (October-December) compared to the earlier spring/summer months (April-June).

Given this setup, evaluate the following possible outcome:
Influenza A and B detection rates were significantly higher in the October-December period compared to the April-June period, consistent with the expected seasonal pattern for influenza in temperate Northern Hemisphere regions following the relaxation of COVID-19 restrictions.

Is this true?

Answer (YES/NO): YES